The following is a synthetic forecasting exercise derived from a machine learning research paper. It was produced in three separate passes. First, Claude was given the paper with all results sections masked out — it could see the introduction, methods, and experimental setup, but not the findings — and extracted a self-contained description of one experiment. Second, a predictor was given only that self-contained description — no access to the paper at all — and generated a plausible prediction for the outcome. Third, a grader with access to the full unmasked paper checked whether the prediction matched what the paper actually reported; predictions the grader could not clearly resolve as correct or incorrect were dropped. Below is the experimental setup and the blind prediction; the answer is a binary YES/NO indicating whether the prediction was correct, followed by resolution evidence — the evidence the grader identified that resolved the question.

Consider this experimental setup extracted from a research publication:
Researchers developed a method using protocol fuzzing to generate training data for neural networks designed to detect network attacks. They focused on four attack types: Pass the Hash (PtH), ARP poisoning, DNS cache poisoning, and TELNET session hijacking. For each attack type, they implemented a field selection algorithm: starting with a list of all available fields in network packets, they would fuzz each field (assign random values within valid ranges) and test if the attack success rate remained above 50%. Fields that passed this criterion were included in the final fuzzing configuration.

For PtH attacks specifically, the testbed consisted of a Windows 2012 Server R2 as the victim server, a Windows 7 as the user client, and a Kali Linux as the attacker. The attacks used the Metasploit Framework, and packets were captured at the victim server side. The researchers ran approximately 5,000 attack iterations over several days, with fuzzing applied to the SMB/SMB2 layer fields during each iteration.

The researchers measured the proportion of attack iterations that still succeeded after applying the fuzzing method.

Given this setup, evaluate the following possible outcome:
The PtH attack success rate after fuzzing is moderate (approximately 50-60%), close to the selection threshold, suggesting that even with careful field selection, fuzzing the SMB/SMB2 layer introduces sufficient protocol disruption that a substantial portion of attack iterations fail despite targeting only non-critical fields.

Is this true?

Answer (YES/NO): NO